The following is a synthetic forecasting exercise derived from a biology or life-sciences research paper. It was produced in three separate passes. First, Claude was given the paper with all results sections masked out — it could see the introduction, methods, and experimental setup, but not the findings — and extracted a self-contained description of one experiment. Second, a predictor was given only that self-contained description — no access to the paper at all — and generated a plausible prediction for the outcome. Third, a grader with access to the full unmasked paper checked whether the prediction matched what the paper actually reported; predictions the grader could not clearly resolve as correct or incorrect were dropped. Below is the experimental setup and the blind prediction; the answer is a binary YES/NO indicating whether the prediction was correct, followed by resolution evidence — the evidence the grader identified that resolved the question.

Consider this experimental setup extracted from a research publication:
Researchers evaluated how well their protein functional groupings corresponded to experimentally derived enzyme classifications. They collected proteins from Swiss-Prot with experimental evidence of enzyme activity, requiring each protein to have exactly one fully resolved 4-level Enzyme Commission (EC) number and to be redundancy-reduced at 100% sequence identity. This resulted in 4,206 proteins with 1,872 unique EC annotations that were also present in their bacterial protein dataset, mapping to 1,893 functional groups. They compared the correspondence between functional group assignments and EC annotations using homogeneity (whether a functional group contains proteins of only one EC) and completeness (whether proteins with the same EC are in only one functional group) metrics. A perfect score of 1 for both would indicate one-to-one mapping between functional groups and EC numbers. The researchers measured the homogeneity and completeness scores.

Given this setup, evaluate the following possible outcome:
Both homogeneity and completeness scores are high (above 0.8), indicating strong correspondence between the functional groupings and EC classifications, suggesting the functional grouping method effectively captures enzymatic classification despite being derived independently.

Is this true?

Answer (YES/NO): YES